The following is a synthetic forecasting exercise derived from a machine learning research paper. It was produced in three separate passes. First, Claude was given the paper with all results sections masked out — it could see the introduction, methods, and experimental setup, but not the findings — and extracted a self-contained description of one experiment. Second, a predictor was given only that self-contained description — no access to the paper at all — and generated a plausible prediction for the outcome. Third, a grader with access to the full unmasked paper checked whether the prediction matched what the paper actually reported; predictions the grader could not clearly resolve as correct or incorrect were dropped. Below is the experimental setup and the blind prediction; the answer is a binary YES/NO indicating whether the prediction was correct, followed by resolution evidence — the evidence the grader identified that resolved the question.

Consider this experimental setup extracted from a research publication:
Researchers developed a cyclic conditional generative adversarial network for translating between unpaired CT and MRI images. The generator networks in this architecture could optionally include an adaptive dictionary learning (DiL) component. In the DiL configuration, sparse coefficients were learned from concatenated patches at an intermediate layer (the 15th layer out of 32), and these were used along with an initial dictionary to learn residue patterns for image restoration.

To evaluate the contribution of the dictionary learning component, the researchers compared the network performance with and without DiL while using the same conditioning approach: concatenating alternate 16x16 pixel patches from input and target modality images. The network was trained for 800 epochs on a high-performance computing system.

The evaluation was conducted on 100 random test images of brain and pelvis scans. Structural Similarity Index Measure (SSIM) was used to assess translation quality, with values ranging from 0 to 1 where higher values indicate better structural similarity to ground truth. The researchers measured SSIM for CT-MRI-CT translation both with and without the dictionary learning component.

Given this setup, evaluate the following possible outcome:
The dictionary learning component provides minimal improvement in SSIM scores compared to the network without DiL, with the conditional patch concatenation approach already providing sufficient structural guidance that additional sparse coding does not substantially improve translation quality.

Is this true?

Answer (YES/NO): NO